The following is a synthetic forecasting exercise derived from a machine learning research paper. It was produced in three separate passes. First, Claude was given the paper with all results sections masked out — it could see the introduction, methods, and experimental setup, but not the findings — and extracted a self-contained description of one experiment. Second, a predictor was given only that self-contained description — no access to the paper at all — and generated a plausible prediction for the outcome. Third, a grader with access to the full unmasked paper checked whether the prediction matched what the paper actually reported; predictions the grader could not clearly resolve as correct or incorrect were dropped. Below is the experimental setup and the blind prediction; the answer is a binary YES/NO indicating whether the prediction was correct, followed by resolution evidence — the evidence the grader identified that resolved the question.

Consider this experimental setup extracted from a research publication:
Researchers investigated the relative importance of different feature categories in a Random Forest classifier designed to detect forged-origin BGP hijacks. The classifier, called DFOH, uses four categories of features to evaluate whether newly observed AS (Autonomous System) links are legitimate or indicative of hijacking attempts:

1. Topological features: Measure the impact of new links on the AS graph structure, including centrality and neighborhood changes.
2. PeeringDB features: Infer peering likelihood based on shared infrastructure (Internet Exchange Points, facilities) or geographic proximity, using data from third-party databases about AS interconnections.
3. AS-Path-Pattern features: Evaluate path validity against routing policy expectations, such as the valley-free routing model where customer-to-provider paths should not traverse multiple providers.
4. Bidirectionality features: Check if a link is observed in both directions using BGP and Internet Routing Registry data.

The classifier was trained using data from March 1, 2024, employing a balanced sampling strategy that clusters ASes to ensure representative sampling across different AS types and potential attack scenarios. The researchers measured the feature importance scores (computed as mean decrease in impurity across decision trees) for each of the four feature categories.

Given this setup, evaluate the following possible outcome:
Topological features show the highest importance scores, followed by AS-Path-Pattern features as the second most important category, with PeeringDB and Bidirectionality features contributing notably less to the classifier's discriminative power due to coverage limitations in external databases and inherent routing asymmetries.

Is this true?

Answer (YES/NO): NO